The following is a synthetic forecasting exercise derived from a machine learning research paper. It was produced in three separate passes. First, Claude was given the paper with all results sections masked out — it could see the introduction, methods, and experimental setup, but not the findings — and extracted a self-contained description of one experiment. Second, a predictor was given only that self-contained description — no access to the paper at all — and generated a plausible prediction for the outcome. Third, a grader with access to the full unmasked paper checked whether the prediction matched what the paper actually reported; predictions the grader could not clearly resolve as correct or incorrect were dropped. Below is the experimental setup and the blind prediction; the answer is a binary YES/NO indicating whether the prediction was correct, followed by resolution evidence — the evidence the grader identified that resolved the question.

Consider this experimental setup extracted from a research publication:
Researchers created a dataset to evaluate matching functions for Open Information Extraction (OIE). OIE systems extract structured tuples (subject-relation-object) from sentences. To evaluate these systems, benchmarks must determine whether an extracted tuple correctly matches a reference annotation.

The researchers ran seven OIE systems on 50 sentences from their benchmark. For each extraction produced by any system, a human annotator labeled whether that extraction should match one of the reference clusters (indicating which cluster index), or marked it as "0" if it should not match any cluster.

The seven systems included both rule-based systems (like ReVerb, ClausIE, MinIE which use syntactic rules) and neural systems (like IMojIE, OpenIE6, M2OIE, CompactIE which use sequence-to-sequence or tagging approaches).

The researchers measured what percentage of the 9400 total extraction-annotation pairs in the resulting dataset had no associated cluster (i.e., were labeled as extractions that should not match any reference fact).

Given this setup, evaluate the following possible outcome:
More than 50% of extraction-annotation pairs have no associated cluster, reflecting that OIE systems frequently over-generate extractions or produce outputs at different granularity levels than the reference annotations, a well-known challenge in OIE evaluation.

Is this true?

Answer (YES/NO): YES